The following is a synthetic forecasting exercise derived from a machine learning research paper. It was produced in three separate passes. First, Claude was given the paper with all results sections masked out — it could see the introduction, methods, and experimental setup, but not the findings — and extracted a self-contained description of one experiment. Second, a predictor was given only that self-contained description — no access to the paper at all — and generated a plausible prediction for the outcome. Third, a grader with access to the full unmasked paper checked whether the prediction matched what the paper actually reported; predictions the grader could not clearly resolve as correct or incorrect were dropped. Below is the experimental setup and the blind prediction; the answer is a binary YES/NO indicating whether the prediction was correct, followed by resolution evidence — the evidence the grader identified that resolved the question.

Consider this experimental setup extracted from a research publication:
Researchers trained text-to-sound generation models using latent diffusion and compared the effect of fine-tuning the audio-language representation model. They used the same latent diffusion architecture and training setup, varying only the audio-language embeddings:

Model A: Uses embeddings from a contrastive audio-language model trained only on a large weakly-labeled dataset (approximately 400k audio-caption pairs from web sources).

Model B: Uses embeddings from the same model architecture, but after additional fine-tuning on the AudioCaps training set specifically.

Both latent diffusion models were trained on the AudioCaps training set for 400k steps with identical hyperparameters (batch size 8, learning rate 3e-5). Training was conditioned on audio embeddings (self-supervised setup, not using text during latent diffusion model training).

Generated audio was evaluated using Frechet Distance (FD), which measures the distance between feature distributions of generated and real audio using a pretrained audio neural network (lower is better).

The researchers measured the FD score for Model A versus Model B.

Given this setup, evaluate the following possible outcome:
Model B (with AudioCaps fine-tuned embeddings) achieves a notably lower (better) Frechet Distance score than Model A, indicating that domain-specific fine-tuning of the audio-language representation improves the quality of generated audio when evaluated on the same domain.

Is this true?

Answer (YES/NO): YES